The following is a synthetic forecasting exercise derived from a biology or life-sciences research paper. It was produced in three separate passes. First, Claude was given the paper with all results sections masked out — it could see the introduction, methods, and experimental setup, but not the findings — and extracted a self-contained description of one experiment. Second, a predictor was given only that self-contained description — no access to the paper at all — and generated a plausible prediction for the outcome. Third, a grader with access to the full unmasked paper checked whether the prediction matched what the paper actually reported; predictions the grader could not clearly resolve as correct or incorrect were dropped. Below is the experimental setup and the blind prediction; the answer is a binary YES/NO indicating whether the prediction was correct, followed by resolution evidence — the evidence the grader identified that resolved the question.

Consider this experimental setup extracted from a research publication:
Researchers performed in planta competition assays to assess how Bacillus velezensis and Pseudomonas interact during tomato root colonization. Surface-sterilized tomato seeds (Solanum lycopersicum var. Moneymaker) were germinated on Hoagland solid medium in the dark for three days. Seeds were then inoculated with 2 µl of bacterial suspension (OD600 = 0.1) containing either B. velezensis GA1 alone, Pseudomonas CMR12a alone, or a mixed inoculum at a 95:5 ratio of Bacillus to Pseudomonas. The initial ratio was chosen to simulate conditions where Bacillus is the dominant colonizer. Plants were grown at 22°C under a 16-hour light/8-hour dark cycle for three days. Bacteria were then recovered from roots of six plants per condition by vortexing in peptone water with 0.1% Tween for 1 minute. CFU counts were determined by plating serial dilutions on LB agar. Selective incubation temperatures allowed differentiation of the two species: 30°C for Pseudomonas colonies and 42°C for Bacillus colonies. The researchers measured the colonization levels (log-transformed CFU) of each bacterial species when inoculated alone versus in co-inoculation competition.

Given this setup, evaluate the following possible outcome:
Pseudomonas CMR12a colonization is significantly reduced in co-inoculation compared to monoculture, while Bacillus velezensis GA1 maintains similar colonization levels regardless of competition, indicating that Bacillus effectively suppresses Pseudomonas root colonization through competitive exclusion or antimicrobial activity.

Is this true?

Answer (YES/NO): NO